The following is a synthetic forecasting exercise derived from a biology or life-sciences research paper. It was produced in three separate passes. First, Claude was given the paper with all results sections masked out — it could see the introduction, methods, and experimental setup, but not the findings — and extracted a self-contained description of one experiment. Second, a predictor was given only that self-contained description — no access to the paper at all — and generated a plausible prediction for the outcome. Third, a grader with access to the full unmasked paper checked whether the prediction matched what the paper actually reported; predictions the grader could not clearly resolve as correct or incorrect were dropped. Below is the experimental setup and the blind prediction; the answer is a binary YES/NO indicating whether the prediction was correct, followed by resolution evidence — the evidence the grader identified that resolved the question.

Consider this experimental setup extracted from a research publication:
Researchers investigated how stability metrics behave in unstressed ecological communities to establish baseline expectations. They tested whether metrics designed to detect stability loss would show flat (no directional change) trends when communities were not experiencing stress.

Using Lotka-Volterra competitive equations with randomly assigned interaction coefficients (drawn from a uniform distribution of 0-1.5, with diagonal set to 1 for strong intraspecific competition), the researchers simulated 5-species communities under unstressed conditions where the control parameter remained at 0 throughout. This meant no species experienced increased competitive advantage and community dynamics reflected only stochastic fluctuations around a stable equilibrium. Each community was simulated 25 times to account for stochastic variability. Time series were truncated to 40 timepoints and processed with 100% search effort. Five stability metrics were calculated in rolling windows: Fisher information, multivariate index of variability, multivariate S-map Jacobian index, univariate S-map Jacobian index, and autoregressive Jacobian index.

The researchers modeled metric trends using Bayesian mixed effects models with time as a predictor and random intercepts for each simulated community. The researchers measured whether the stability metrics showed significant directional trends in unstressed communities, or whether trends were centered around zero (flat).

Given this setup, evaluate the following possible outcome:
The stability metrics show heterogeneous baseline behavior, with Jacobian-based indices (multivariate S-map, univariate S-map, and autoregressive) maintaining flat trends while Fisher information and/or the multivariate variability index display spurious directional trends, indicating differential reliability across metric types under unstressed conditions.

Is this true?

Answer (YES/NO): NO